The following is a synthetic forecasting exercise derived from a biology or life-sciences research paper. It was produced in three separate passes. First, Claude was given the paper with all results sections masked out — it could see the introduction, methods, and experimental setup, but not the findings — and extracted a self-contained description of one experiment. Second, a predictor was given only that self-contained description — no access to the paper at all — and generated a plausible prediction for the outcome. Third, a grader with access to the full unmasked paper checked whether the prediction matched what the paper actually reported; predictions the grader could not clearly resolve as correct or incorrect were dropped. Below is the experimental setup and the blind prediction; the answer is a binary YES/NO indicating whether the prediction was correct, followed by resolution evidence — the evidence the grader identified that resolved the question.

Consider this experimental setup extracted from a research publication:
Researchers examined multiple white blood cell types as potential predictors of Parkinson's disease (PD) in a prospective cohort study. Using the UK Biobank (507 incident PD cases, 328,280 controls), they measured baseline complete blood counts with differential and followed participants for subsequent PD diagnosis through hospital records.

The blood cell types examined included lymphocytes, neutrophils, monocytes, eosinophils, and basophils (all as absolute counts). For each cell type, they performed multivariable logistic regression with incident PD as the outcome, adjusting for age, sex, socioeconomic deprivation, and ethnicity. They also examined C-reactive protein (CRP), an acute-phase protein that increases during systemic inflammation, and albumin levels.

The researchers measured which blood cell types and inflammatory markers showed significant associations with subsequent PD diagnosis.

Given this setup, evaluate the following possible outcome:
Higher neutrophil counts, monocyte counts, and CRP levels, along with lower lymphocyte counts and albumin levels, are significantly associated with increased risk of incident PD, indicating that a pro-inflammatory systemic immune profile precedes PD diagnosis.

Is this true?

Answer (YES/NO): NO